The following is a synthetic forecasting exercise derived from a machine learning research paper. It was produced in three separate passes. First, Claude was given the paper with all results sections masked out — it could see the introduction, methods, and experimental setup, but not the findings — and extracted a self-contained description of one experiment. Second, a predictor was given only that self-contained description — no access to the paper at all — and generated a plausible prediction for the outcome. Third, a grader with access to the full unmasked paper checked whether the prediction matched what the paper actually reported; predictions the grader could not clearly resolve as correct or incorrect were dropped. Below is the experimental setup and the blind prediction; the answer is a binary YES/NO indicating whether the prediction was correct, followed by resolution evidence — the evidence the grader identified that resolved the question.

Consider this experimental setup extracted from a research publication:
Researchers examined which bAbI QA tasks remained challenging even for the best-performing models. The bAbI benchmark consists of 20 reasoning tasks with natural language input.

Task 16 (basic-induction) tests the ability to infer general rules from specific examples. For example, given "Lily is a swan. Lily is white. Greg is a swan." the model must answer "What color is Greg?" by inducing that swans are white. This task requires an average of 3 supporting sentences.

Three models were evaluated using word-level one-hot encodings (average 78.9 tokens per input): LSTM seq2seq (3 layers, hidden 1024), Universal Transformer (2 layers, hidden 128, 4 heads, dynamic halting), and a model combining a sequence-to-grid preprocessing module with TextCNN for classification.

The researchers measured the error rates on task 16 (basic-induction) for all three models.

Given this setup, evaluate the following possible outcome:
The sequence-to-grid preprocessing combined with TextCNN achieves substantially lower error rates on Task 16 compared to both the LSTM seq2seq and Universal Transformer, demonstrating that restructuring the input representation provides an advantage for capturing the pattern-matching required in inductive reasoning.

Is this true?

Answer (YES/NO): NO